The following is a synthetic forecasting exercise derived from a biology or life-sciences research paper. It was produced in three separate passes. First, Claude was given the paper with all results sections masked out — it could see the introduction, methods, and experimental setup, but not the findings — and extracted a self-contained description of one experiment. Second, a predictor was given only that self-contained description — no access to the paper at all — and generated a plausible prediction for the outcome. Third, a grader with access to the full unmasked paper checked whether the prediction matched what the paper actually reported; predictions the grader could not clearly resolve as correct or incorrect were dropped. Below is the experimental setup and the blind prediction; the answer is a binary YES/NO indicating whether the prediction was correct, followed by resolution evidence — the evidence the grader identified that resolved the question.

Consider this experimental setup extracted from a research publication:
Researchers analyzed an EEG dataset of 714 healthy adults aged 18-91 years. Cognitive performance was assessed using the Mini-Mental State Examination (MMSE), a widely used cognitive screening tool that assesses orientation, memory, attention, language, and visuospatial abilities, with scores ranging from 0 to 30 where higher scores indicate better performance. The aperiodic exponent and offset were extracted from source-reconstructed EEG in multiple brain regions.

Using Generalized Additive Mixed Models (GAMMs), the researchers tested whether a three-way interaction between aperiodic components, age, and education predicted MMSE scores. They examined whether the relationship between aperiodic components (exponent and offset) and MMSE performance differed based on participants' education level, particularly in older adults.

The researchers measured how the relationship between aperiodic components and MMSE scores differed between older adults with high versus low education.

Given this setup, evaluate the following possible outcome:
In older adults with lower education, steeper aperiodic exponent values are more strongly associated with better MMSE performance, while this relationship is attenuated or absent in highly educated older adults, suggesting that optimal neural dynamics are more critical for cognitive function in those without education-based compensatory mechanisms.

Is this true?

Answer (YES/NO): NO